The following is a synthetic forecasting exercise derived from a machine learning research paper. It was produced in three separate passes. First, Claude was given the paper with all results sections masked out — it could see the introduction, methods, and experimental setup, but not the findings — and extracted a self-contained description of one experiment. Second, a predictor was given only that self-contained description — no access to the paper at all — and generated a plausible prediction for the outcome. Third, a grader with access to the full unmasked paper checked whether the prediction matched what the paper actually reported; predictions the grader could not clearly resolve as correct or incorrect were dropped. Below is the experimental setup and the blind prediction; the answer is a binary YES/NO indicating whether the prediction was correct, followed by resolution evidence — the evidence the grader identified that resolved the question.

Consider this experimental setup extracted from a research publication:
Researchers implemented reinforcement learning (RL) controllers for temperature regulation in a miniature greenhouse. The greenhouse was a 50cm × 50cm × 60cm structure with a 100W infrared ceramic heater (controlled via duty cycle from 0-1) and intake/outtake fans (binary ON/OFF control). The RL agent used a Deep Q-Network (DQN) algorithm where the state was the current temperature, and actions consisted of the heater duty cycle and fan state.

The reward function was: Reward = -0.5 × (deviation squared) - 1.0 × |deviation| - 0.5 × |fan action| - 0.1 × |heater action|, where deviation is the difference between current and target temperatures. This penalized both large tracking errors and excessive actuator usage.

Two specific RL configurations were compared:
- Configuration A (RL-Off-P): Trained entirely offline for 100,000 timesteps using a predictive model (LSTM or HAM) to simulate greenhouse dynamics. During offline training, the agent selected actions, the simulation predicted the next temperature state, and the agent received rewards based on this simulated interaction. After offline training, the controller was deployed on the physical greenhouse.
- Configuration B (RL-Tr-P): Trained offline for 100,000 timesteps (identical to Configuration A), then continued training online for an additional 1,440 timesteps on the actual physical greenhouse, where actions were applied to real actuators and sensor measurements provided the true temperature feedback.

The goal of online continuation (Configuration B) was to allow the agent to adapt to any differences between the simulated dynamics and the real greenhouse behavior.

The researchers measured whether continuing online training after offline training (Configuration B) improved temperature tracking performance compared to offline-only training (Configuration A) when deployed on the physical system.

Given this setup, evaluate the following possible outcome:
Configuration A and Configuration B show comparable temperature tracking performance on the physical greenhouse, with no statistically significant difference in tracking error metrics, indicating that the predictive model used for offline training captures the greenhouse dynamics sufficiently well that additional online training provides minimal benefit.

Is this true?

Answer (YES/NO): YES